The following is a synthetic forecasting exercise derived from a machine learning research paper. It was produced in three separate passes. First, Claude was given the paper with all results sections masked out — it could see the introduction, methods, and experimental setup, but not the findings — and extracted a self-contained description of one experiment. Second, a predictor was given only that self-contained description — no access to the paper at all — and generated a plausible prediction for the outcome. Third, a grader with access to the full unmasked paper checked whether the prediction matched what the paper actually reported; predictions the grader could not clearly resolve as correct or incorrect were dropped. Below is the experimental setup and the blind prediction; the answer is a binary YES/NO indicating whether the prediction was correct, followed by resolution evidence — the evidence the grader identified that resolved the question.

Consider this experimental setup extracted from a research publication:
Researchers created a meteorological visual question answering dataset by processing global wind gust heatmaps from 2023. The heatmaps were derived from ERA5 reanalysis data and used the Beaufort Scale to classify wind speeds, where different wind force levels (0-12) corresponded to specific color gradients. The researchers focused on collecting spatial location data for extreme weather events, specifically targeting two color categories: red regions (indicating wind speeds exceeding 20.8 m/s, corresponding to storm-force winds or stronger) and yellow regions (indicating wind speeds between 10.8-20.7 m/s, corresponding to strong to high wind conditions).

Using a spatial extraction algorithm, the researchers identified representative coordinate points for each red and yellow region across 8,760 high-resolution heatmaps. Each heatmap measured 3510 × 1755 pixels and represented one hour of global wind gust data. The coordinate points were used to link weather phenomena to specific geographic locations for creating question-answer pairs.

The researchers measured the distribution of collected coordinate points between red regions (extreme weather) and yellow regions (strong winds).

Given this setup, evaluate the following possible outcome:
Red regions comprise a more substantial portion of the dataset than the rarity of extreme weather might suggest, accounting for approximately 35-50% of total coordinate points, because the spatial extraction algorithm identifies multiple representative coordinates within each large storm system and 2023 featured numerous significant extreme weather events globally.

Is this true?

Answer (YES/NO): YES